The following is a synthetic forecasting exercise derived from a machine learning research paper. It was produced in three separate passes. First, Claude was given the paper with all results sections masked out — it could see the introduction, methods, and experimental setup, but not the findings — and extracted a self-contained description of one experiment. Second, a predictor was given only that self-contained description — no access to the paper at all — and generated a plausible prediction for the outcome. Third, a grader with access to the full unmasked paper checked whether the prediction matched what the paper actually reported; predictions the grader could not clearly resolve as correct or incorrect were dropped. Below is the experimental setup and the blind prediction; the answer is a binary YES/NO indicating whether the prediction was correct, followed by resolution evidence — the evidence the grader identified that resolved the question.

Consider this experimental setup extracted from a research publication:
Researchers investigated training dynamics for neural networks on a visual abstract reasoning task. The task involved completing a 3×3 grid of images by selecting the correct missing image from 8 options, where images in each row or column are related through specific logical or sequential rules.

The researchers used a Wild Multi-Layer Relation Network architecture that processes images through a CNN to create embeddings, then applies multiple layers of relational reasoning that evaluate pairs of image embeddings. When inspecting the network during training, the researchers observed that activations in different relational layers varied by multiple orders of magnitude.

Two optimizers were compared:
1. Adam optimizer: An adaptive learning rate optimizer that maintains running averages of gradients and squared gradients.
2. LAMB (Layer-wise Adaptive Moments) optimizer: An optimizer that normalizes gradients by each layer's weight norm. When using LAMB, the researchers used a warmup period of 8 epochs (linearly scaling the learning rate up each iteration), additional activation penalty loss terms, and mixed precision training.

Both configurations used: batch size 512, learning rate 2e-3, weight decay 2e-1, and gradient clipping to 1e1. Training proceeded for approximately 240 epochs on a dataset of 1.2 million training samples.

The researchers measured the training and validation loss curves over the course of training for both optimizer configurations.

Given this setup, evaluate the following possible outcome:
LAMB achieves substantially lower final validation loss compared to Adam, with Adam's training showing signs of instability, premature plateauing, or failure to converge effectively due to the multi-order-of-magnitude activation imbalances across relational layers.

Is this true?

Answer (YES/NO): NO